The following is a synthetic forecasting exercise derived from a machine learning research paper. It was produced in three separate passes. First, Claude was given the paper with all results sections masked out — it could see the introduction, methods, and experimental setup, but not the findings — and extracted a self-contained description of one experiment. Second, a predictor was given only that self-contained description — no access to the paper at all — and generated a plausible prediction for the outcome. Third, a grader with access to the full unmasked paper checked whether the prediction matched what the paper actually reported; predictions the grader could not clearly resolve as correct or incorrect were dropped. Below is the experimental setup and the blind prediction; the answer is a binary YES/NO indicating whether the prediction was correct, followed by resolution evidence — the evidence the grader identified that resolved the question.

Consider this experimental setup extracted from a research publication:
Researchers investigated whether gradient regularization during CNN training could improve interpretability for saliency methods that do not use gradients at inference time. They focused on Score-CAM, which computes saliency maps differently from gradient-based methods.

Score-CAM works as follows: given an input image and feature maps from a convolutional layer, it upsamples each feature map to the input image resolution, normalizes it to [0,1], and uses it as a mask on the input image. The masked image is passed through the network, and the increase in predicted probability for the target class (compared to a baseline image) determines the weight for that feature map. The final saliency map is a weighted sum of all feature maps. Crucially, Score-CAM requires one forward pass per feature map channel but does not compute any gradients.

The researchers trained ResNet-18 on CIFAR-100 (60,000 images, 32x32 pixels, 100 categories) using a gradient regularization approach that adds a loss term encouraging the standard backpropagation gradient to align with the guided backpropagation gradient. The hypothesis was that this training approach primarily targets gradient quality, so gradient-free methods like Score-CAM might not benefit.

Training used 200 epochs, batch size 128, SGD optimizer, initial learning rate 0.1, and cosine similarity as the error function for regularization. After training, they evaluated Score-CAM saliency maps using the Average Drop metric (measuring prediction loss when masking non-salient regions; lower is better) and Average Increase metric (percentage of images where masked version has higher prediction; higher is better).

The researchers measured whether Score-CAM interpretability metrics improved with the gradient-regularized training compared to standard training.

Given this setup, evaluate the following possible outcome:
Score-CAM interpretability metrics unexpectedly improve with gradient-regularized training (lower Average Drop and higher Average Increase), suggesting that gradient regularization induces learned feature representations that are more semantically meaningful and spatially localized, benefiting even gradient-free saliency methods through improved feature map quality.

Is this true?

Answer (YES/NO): YES